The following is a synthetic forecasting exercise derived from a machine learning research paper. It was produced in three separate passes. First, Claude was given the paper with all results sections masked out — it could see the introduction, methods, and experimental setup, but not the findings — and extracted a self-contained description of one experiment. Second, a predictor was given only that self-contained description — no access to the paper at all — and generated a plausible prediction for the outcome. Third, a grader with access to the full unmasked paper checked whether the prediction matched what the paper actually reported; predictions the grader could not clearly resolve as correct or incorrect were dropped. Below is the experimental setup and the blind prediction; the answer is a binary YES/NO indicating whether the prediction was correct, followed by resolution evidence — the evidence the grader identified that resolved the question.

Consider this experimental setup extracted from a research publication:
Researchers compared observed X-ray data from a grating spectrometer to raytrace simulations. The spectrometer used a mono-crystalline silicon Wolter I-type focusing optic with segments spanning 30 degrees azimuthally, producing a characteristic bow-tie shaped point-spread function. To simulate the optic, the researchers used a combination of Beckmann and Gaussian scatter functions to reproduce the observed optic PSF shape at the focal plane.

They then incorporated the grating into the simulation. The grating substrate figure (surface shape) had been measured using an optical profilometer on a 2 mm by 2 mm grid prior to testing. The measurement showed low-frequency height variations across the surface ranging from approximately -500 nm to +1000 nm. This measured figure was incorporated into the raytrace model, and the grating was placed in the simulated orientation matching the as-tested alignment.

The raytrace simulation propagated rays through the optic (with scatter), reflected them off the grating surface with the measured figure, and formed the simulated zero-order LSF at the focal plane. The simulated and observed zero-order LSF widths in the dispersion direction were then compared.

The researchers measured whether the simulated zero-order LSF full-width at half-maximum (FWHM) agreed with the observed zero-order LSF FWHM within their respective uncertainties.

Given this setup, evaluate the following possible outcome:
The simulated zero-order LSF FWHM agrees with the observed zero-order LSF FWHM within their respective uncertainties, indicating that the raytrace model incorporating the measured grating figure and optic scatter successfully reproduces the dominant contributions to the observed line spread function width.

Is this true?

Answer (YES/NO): NO